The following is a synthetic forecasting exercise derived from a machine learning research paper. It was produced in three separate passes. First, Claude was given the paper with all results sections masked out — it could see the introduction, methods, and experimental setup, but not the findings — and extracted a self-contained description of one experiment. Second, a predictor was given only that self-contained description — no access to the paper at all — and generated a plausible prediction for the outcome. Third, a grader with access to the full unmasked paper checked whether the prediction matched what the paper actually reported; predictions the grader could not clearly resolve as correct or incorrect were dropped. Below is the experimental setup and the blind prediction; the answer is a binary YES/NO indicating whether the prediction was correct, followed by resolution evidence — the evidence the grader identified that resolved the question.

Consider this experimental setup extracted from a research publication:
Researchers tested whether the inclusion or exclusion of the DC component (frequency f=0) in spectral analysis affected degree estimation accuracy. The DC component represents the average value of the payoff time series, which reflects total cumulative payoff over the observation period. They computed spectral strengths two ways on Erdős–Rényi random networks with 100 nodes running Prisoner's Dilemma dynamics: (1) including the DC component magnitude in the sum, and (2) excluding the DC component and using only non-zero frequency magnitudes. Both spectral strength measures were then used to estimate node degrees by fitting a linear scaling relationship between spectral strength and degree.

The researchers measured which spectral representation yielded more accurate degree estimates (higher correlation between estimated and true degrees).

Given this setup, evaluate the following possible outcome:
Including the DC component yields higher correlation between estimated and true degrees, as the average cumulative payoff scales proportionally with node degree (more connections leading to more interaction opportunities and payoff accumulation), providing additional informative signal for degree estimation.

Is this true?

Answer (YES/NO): NO